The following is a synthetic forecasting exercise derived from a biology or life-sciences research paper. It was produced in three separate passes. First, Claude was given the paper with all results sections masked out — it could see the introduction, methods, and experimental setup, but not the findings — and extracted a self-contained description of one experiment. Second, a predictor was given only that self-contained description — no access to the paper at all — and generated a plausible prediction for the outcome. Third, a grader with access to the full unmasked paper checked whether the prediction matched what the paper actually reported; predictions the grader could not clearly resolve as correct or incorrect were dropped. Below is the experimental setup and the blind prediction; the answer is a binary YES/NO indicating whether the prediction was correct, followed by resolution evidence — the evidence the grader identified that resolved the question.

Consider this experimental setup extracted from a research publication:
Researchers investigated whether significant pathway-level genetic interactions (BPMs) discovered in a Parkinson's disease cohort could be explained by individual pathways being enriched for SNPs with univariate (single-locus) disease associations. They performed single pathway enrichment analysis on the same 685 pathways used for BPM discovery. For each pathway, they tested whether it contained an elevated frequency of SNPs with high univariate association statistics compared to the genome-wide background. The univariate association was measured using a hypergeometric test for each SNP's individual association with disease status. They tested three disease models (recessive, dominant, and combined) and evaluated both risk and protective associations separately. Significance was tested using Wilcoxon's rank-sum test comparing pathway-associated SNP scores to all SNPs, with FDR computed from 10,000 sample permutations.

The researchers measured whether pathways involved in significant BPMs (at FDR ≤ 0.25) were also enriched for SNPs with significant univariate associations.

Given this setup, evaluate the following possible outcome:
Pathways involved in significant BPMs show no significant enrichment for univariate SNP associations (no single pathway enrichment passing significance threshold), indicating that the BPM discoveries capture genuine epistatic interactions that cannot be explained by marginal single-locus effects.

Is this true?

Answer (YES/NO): NO